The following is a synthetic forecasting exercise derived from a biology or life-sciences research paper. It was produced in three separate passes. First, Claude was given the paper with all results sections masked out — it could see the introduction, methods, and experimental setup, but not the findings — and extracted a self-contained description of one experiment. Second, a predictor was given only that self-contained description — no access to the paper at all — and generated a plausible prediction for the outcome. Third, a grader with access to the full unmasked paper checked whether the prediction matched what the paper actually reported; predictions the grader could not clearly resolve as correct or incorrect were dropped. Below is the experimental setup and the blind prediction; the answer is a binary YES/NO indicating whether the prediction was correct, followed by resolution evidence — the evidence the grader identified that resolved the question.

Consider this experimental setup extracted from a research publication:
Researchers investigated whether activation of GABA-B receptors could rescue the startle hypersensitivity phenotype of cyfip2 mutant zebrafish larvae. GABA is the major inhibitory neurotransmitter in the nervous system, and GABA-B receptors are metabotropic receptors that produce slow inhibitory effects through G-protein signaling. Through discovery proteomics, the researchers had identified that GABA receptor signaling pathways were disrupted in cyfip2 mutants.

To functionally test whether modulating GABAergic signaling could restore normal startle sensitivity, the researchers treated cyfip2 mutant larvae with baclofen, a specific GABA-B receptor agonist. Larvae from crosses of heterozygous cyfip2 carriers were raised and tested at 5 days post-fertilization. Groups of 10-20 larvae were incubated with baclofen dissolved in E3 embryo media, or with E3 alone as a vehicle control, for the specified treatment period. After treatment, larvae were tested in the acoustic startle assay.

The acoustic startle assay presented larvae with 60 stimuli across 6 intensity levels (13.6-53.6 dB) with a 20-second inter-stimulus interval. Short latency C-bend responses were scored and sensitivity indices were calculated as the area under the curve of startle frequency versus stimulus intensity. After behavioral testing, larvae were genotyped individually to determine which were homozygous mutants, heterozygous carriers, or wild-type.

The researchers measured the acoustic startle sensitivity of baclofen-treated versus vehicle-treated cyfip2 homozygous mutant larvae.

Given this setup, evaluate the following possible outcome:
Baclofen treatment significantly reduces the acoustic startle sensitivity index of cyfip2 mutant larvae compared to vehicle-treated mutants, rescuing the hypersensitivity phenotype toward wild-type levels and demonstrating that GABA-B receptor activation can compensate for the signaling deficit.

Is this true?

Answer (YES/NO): YES